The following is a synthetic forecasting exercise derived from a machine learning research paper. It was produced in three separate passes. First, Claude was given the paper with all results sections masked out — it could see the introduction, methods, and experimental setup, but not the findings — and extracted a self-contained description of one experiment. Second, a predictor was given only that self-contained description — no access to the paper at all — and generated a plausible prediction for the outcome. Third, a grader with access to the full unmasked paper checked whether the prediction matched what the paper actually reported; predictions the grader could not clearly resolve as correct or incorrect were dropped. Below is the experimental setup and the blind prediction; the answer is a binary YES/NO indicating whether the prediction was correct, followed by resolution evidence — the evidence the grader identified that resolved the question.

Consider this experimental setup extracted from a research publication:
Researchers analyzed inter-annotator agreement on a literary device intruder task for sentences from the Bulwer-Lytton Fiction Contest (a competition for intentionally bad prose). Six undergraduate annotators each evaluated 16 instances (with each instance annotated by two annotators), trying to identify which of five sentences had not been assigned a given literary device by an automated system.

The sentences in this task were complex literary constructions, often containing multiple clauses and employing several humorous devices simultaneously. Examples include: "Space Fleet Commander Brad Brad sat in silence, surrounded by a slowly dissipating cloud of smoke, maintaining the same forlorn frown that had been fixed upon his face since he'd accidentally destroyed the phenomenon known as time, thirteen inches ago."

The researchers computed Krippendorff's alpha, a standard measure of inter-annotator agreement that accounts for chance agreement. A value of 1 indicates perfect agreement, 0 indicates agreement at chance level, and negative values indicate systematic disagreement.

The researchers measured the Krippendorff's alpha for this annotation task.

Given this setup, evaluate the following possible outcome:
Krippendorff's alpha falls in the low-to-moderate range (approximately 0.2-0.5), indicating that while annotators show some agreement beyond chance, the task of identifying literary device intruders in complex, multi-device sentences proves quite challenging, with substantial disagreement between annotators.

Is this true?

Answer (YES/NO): NO